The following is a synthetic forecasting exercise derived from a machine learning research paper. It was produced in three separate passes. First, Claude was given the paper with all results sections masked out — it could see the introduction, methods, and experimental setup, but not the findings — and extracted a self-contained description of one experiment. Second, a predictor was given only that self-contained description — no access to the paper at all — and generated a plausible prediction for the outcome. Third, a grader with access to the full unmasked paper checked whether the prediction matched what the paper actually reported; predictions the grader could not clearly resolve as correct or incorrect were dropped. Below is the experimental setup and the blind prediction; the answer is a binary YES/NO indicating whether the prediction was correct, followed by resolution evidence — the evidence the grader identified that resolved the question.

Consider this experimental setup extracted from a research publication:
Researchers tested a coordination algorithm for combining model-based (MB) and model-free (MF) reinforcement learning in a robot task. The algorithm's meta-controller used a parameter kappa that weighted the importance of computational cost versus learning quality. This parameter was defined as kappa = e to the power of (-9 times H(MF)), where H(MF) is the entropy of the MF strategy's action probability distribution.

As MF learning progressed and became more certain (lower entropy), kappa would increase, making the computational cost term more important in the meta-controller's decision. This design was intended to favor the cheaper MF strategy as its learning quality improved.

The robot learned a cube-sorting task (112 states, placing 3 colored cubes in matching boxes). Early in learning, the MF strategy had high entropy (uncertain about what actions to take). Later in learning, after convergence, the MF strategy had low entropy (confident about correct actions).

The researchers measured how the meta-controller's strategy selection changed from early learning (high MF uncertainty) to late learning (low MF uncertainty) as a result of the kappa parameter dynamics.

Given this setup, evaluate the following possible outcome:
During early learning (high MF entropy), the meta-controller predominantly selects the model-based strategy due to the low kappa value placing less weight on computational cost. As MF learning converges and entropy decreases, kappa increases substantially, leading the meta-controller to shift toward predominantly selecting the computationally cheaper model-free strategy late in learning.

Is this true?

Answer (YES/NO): YES